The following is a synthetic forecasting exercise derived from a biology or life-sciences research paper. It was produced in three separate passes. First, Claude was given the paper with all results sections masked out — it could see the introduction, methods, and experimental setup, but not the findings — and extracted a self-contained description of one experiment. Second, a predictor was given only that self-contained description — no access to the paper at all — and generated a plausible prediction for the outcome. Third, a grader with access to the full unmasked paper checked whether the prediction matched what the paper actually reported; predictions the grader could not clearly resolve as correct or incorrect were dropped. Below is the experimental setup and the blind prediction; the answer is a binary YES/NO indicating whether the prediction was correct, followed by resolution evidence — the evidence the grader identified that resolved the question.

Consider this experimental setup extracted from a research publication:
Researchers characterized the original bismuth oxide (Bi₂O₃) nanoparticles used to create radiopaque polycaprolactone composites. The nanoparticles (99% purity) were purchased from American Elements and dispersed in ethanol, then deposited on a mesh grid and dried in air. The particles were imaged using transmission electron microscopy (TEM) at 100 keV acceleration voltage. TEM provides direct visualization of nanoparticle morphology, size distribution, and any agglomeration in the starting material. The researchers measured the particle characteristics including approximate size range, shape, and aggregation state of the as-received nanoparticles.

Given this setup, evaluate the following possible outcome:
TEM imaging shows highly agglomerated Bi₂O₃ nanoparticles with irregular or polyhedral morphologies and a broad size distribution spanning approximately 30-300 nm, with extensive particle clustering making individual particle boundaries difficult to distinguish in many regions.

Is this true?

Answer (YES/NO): NO